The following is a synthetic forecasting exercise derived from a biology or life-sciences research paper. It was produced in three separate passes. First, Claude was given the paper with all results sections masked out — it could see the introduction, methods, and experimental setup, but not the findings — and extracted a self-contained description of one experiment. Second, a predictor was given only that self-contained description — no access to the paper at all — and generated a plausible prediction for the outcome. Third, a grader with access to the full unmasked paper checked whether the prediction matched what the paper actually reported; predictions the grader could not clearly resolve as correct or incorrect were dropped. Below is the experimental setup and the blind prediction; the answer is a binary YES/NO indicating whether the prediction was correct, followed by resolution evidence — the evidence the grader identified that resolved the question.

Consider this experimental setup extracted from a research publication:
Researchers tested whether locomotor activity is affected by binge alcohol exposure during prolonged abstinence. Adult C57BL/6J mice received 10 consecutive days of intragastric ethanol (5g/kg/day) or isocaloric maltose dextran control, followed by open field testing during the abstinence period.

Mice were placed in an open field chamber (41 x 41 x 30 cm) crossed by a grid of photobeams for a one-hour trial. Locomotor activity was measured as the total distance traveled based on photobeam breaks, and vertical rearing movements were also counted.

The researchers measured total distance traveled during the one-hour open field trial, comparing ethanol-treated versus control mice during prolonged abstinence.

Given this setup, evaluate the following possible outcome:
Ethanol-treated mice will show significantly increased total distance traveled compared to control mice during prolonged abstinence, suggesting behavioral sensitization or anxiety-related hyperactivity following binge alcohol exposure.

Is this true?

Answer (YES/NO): NO